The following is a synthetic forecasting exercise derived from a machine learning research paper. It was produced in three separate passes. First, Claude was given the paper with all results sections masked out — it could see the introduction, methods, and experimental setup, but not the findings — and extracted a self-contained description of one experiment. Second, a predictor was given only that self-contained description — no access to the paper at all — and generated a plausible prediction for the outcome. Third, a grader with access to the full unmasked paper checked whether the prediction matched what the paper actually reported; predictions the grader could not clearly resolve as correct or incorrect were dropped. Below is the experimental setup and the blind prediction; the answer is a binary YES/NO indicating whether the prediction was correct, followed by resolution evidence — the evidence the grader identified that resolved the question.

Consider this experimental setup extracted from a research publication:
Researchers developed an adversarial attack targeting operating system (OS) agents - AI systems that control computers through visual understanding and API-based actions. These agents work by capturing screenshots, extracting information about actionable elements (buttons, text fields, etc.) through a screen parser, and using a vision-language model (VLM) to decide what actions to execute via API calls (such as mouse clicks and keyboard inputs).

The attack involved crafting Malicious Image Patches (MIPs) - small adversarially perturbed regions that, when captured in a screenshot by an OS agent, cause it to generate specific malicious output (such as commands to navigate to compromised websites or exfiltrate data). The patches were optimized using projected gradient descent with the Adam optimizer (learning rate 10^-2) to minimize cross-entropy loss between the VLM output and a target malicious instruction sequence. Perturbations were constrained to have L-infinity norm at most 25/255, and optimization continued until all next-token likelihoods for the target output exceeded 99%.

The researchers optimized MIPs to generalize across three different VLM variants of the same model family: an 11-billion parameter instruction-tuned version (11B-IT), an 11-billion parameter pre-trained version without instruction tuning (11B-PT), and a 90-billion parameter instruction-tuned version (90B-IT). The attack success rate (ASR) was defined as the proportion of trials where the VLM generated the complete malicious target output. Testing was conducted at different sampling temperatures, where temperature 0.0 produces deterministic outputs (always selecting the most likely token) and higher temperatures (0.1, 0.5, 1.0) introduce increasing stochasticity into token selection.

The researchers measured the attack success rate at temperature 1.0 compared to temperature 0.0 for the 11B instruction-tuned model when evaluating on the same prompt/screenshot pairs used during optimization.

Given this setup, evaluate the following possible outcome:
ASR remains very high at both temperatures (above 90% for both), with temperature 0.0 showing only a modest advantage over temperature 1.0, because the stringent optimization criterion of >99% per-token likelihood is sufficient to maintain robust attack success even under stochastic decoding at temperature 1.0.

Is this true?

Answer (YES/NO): YES